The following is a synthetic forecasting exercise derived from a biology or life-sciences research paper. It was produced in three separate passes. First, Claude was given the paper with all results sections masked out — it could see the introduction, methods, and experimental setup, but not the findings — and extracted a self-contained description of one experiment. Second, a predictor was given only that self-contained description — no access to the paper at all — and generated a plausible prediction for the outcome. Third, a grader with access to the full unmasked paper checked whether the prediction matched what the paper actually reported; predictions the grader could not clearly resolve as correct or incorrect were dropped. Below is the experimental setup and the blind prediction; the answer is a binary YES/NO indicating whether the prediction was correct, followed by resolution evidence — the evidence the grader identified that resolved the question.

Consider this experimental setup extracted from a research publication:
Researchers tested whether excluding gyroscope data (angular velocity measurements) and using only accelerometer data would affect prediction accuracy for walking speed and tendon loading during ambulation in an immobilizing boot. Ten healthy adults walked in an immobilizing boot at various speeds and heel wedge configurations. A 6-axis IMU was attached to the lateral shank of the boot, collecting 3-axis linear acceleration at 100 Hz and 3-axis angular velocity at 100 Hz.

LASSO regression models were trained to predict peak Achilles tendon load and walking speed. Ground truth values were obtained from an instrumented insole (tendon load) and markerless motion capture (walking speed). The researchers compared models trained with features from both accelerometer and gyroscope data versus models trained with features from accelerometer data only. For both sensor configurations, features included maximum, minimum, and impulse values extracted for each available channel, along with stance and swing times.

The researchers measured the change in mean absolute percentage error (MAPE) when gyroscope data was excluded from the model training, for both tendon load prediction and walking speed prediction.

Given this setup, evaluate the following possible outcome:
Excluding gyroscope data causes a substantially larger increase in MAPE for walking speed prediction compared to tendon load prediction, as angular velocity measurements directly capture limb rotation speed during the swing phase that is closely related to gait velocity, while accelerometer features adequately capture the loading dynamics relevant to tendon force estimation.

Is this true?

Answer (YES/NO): NO